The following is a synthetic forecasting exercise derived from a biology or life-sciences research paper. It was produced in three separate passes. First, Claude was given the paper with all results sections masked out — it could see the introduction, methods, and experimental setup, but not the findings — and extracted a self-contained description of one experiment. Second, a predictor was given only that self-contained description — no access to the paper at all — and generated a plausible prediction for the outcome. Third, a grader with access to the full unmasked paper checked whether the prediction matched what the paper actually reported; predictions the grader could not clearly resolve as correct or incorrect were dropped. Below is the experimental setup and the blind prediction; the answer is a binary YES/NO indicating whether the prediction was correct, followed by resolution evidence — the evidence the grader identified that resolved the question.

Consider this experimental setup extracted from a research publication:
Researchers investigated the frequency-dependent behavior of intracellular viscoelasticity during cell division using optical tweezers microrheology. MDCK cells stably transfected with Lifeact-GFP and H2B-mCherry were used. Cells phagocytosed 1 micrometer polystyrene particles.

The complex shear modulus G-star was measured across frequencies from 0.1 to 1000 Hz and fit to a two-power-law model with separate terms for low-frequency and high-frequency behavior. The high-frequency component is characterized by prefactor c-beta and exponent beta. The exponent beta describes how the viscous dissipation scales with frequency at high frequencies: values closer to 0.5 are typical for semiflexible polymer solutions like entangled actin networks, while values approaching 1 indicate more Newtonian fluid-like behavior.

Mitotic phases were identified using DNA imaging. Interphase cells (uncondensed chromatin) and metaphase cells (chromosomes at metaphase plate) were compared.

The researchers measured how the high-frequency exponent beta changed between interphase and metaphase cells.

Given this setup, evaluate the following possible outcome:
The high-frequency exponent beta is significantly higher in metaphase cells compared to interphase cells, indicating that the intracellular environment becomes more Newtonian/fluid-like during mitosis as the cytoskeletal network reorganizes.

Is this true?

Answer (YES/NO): NO